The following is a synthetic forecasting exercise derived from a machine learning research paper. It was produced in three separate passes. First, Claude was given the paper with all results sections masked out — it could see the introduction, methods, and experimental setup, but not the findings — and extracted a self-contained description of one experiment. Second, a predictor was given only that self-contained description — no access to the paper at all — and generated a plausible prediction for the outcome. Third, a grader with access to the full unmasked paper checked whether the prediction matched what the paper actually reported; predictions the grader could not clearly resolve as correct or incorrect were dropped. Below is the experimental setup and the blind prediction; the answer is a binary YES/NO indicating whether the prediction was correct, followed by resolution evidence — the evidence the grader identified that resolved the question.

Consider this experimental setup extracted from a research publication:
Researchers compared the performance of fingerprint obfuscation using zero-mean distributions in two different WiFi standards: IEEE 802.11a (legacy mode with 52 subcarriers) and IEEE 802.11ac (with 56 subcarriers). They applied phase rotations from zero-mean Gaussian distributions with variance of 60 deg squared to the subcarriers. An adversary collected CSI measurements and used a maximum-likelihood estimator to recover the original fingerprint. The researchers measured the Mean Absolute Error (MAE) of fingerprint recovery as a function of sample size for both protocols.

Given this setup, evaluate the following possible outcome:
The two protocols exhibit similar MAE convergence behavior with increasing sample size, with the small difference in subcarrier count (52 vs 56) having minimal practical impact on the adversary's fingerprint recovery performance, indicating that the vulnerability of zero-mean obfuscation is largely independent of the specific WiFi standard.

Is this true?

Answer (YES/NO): YES